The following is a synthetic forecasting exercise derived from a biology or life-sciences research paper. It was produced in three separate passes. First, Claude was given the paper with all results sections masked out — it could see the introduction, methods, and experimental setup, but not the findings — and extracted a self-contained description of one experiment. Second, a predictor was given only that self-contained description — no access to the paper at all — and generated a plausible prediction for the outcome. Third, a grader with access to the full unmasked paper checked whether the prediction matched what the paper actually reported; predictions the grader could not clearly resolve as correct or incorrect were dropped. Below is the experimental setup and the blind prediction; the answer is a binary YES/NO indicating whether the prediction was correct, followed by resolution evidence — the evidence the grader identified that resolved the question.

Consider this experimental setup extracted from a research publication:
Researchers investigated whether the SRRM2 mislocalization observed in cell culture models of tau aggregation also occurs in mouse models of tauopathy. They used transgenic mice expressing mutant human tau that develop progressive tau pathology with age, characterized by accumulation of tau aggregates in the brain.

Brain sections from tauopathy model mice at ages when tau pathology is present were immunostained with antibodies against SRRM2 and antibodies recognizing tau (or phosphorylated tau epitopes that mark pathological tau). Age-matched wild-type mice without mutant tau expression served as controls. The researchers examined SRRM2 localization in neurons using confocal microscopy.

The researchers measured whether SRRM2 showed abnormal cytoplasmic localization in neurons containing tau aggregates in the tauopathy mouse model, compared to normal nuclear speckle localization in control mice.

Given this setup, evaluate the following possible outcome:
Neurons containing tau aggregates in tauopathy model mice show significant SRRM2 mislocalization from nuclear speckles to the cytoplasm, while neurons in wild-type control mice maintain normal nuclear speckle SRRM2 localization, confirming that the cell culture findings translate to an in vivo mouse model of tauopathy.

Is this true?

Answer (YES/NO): YES